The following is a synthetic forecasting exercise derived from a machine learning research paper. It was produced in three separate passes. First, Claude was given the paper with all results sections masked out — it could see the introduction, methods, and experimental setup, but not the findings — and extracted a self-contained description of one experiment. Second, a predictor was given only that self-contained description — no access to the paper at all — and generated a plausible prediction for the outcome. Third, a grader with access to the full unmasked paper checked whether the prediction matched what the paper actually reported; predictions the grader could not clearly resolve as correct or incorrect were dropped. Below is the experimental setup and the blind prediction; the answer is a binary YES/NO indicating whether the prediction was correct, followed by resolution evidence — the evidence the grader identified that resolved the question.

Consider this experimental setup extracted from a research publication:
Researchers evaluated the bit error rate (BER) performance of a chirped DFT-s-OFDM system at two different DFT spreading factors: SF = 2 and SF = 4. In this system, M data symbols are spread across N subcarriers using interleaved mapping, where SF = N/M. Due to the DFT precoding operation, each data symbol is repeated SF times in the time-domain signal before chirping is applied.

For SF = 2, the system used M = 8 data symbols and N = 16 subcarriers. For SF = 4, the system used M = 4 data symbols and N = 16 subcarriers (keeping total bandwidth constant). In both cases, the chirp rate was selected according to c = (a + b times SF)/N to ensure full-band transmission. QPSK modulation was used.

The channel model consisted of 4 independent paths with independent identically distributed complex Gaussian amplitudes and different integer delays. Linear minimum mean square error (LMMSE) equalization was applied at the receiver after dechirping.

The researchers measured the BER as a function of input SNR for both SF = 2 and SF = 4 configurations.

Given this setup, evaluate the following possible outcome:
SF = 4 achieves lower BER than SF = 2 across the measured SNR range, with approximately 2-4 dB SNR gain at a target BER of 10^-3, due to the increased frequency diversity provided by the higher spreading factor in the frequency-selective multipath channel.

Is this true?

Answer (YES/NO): NO